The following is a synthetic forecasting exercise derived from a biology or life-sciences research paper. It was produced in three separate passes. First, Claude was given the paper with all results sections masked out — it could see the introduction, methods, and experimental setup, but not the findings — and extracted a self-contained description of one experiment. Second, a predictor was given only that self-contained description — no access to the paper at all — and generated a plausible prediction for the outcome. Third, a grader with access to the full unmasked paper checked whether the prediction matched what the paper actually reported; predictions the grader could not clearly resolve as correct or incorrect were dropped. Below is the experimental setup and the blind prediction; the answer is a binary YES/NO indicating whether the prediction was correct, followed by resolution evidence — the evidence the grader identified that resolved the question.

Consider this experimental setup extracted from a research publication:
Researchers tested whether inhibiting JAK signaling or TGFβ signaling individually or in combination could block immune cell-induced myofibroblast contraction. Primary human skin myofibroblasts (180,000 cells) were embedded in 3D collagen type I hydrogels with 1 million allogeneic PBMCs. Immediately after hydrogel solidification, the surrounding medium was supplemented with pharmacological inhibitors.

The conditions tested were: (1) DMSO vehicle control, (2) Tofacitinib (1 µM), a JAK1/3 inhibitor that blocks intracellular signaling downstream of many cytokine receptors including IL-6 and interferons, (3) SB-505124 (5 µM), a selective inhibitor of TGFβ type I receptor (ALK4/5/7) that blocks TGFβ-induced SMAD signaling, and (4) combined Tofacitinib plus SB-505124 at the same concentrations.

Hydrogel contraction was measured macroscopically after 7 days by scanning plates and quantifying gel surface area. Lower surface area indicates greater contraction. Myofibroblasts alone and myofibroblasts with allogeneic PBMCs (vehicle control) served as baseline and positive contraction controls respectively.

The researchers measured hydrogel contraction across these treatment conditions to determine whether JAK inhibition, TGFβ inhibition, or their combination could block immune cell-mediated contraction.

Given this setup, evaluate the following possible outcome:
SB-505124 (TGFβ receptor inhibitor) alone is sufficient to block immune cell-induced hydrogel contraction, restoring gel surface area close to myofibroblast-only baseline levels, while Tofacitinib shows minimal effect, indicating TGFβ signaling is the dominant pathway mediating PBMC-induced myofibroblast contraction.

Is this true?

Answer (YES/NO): NO